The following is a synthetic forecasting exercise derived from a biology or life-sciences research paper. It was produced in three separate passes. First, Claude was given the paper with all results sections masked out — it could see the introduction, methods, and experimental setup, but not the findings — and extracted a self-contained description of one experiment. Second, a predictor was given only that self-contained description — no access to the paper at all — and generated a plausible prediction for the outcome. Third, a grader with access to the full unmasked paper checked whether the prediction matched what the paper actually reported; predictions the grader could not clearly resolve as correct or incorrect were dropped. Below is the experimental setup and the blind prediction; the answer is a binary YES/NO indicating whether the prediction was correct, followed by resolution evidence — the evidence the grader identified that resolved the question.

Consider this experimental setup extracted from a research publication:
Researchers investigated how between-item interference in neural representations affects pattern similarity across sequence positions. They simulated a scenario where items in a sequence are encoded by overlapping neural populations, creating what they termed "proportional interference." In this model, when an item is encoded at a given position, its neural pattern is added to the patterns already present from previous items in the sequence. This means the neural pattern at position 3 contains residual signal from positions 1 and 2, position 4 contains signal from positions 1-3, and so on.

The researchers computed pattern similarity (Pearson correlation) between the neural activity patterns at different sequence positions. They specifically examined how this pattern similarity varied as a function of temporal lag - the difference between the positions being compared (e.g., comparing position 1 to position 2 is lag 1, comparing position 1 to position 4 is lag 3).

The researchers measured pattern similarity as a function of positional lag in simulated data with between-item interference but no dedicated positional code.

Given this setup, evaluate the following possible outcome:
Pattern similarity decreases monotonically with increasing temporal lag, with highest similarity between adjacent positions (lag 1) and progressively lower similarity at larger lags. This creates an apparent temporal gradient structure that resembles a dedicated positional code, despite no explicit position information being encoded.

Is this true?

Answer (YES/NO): YES